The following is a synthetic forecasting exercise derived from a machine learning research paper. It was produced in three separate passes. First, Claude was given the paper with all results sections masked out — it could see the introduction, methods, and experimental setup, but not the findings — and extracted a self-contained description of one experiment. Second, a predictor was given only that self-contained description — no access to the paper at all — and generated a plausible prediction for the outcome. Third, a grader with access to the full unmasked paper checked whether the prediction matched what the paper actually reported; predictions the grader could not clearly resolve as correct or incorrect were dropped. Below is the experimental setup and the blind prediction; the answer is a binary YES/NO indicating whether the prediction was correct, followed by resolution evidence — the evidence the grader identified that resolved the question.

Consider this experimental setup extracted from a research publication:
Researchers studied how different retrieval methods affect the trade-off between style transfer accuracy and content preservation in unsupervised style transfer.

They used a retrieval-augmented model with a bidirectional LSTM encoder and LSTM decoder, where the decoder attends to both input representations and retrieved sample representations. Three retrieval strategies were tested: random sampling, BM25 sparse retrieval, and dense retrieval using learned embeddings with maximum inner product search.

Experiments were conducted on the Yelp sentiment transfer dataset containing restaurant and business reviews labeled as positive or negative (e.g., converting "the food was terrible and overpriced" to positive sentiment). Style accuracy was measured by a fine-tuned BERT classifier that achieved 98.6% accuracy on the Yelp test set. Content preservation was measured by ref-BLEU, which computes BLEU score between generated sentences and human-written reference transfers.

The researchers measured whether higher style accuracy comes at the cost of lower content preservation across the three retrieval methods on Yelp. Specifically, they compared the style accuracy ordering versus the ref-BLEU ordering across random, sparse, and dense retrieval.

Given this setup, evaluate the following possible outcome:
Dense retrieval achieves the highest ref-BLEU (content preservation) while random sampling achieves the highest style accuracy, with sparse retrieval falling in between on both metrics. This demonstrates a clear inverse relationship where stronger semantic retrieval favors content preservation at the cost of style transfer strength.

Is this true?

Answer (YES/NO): NO